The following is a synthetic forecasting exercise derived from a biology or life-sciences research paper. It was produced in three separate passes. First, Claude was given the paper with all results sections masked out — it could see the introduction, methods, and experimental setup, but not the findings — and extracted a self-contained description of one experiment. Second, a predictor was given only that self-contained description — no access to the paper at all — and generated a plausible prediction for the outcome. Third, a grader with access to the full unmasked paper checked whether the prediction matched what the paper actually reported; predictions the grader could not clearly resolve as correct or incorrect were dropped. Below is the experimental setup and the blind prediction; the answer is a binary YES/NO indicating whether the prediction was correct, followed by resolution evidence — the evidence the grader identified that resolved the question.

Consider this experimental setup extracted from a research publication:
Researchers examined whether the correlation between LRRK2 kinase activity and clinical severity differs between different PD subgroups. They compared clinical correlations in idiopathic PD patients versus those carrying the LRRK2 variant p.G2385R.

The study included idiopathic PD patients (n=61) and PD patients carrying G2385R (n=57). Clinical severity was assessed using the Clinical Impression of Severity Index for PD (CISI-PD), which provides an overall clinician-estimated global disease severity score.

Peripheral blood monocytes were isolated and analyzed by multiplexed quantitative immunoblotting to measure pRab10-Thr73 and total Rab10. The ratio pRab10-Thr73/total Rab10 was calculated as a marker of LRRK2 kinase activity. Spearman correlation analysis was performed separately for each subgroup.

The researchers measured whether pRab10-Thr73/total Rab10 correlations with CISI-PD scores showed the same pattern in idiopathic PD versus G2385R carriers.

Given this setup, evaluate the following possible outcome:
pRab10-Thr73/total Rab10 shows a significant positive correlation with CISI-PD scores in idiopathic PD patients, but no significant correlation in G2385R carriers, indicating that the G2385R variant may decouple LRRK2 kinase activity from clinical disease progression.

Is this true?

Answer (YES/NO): NO